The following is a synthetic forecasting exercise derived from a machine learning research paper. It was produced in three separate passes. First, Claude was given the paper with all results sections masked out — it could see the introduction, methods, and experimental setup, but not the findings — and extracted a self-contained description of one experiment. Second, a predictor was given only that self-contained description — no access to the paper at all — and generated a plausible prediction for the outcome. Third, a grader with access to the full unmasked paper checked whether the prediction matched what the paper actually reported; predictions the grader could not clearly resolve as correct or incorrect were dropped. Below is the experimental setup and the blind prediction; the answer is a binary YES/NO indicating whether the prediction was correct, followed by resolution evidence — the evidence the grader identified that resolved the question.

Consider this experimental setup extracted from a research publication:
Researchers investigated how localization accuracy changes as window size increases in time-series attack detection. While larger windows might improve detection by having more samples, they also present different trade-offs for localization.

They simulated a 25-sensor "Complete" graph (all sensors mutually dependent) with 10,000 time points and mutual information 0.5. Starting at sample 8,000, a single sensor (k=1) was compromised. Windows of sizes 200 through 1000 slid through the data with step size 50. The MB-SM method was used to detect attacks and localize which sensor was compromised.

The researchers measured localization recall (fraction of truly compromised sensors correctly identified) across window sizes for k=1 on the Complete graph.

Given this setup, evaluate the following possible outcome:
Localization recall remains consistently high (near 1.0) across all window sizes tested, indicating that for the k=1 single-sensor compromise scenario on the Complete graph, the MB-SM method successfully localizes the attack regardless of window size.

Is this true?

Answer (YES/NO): NO